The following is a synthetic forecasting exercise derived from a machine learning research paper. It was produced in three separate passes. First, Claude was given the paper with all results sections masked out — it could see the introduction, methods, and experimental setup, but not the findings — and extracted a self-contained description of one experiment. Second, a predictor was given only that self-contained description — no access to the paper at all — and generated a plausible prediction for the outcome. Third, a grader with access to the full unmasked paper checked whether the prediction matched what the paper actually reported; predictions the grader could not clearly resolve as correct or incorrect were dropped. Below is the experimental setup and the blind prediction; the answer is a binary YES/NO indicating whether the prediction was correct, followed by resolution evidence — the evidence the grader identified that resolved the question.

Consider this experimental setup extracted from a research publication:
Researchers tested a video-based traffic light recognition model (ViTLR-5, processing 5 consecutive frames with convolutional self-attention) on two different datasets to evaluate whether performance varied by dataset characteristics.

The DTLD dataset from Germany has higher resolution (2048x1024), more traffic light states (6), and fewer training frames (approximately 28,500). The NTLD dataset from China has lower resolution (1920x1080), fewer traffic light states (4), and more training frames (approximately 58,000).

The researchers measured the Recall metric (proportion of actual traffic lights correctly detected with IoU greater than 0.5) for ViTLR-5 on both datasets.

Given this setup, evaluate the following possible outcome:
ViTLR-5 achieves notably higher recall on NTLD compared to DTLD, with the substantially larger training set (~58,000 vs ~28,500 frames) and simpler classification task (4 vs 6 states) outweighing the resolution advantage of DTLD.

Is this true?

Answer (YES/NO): YES